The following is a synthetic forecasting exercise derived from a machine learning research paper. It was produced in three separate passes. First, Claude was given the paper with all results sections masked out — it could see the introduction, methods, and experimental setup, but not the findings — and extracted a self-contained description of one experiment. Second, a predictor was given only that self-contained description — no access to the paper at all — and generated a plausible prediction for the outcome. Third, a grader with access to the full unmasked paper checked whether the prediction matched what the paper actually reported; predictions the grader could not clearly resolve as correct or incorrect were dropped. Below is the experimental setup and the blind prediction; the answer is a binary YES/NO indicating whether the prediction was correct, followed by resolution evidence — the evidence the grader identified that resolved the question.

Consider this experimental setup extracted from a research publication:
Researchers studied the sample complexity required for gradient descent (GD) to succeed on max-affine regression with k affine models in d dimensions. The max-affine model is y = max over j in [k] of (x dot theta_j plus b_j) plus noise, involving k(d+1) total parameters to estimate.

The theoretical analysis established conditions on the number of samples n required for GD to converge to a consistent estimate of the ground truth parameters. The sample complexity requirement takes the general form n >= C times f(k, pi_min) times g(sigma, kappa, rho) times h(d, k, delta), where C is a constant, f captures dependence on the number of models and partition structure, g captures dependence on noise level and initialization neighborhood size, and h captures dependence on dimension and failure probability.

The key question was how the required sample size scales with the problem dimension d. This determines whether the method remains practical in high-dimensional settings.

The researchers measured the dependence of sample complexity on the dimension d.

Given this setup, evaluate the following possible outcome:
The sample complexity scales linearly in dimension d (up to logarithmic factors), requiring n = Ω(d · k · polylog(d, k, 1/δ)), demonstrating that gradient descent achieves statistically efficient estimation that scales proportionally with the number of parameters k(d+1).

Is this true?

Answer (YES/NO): NO